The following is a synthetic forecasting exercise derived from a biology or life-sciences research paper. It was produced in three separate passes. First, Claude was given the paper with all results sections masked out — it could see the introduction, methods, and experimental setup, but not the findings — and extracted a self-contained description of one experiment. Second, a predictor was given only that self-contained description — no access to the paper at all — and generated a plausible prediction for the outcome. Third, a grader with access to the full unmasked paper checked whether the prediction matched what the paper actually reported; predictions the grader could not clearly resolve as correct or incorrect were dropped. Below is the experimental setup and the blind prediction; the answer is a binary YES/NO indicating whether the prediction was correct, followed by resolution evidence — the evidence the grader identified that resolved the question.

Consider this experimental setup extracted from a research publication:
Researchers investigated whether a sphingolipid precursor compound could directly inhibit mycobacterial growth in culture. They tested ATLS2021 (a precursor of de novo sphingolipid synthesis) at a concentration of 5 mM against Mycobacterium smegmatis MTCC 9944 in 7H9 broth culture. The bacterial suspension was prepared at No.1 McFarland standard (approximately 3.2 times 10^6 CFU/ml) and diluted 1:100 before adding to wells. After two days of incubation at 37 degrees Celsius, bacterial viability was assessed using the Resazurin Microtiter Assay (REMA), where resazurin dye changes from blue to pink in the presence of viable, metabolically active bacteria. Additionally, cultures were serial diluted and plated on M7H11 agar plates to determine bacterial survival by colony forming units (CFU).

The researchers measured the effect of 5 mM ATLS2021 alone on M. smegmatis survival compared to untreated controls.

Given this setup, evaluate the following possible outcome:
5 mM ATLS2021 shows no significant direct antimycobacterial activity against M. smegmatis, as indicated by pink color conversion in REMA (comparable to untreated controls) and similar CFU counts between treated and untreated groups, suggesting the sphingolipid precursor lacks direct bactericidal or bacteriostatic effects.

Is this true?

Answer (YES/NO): YES